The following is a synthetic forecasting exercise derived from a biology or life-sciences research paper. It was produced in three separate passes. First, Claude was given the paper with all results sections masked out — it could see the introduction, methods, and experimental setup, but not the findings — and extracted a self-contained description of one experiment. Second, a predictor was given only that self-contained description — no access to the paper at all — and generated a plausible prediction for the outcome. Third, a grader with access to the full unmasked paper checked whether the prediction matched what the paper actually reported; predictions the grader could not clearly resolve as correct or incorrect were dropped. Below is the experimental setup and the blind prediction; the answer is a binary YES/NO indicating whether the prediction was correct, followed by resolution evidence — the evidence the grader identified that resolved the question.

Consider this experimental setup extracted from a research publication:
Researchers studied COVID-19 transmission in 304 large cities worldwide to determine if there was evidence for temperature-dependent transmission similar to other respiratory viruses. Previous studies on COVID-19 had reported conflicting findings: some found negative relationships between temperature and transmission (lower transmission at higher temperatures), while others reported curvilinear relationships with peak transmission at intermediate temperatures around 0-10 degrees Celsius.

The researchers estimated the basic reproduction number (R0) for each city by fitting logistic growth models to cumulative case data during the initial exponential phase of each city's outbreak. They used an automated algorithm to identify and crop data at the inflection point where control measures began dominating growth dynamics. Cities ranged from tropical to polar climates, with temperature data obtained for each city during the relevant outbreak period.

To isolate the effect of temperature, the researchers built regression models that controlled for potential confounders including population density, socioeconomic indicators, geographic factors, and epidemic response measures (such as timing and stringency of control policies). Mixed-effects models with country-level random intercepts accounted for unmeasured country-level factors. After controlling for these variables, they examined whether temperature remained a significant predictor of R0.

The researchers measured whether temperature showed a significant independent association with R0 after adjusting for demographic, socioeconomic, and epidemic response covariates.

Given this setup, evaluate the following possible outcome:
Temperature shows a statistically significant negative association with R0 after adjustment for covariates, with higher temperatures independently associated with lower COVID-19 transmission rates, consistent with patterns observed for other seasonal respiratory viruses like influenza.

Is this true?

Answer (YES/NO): NO